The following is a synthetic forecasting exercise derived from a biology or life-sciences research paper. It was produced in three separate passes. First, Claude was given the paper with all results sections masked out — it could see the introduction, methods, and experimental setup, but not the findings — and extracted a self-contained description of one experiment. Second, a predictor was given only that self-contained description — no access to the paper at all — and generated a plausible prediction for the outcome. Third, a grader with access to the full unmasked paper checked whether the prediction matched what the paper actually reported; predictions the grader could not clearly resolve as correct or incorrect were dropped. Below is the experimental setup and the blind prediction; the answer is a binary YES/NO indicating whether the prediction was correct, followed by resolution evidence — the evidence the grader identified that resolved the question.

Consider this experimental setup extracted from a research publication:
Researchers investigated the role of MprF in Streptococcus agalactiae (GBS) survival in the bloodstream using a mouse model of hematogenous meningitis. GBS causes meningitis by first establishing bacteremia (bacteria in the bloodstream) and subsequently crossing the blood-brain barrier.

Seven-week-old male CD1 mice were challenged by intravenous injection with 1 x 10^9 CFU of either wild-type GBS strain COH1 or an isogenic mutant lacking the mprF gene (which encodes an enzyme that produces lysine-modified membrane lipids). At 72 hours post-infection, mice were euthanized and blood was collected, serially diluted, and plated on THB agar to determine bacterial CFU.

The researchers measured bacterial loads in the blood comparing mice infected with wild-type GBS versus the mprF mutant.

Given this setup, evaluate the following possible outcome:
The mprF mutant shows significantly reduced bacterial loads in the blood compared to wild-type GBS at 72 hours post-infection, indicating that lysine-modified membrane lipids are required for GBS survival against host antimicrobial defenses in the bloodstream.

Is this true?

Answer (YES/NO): NO